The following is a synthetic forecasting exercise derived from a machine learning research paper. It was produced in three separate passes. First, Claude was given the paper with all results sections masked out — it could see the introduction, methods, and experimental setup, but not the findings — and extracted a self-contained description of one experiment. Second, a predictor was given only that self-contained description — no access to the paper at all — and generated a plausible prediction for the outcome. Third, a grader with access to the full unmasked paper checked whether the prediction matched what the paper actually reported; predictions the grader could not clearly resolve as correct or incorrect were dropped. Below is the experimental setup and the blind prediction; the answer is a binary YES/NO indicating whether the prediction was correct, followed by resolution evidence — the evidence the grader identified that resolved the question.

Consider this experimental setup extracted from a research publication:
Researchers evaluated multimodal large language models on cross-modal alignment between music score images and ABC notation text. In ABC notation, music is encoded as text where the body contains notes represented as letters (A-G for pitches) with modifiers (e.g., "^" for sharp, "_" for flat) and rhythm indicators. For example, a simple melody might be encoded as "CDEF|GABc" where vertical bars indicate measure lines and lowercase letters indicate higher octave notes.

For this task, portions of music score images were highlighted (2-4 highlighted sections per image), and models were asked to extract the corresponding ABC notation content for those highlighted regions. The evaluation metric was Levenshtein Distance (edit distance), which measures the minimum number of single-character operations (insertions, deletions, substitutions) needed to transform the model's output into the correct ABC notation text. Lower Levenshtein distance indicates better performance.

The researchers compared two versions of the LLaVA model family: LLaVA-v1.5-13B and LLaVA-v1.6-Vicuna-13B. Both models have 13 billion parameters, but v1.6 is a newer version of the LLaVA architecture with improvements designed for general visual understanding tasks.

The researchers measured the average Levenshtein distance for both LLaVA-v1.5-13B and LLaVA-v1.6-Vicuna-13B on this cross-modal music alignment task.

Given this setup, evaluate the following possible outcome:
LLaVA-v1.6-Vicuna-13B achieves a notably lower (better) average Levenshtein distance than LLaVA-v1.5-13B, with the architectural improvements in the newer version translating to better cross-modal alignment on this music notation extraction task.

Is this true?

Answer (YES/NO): NO